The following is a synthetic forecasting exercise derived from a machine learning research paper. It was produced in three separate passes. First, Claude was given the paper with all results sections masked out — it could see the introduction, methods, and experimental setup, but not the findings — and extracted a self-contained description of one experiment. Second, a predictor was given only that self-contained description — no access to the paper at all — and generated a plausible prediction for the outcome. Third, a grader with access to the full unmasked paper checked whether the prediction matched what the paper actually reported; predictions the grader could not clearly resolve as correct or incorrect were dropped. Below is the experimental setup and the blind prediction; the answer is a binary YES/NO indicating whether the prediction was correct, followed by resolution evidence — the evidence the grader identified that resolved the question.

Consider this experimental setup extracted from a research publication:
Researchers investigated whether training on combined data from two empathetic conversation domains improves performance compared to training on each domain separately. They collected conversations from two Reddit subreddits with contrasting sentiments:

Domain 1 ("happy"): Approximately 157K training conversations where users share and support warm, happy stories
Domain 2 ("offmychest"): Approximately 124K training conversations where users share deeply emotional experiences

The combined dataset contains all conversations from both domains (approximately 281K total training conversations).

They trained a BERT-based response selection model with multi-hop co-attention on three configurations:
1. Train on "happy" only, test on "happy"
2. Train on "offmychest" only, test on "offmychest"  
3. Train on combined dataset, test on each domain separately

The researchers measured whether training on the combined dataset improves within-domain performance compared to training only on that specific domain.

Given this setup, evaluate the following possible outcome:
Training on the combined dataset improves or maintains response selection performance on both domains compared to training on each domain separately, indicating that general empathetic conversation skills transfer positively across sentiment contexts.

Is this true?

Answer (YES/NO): YES